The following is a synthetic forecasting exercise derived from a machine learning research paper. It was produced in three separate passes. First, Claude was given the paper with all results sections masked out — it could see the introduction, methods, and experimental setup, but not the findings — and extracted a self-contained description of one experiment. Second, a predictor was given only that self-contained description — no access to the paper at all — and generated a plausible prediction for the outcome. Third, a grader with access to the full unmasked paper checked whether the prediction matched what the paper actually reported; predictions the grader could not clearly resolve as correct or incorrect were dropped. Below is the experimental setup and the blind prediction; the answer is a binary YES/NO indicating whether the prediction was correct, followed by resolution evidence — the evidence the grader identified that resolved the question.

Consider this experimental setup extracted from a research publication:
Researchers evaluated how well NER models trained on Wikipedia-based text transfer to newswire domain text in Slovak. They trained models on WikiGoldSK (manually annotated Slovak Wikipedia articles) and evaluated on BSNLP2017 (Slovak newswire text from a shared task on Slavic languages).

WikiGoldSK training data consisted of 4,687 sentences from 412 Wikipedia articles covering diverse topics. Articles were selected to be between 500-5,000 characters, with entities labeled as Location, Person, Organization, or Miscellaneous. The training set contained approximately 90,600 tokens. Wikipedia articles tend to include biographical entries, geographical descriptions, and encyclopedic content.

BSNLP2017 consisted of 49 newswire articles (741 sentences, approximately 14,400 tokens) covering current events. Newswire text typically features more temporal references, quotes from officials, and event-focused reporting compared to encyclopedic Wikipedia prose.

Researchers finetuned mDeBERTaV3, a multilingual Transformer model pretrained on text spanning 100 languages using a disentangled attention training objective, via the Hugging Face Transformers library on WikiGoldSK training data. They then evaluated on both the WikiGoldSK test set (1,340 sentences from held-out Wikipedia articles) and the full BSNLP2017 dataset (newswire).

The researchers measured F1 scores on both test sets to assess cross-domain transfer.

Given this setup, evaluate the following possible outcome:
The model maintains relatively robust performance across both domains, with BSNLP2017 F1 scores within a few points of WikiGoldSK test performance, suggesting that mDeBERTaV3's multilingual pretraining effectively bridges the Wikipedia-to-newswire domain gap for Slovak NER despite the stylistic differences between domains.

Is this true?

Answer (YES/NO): NO